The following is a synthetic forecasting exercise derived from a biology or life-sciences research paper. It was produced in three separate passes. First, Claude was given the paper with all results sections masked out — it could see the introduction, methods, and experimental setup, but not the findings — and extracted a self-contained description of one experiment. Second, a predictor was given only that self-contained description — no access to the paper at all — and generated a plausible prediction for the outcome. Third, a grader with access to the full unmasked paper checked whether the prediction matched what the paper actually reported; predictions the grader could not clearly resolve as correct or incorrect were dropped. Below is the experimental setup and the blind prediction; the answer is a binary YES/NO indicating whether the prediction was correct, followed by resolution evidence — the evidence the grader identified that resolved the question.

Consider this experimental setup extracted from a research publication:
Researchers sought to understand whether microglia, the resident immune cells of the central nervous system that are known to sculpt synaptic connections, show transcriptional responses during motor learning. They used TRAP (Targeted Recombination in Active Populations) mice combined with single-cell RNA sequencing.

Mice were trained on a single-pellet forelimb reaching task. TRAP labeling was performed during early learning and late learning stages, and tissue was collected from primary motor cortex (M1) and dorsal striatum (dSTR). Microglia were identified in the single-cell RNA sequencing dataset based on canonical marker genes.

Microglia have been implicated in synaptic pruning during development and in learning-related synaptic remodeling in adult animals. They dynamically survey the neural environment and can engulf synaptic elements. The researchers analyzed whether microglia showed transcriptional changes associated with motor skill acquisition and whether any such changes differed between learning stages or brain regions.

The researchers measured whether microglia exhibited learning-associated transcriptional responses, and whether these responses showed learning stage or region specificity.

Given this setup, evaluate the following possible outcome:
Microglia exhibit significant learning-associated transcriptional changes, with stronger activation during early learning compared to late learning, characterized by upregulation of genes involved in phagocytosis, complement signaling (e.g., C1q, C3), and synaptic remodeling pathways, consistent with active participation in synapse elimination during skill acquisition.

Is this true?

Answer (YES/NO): NO